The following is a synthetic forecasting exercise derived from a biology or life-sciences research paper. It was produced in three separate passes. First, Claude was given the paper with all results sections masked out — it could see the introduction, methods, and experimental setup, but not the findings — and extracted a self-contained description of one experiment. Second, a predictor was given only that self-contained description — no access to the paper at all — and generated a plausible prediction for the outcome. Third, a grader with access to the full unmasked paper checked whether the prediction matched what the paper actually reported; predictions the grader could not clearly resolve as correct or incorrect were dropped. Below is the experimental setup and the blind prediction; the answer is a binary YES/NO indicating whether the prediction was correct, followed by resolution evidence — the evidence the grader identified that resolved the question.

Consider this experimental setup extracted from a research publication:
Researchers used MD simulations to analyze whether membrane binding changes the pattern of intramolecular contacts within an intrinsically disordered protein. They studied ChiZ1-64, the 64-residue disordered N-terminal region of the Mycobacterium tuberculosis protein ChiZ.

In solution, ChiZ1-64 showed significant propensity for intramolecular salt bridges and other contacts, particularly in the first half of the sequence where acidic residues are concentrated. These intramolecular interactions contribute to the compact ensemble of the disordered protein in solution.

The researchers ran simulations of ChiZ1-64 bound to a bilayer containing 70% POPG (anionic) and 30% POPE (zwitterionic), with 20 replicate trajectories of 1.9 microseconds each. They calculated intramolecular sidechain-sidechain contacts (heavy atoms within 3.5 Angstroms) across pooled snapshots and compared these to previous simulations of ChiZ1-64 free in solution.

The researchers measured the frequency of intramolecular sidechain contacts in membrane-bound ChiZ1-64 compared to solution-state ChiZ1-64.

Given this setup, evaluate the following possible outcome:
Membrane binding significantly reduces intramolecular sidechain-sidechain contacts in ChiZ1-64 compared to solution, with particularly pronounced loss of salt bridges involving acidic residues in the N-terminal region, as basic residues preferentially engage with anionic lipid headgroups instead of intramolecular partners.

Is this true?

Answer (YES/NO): NO